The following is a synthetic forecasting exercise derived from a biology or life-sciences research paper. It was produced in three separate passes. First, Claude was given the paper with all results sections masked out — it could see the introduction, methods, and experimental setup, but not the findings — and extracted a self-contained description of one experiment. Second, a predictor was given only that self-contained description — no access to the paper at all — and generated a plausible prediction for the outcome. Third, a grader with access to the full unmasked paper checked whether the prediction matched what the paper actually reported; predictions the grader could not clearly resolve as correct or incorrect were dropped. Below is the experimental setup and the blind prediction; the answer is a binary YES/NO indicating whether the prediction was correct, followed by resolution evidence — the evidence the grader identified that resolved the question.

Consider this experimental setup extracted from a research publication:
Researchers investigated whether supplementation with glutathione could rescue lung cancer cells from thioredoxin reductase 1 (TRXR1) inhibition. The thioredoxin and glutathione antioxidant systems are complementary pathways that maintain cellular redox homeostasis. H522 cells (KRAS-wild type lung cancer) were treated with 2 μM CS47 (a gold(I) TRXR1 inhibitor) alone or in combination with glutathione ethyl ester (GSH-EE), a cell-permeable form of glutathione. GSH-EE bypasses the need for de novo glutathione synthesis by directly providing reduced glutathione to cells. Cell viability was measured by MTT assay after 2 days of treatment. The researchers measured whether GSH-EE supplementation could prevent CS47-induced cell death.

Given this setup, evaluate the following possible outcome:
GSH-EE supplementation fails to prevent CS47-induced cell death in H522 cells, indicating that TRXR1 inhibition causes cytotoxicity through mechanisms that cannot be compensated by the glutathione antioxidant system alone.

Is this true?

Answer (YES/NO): NO